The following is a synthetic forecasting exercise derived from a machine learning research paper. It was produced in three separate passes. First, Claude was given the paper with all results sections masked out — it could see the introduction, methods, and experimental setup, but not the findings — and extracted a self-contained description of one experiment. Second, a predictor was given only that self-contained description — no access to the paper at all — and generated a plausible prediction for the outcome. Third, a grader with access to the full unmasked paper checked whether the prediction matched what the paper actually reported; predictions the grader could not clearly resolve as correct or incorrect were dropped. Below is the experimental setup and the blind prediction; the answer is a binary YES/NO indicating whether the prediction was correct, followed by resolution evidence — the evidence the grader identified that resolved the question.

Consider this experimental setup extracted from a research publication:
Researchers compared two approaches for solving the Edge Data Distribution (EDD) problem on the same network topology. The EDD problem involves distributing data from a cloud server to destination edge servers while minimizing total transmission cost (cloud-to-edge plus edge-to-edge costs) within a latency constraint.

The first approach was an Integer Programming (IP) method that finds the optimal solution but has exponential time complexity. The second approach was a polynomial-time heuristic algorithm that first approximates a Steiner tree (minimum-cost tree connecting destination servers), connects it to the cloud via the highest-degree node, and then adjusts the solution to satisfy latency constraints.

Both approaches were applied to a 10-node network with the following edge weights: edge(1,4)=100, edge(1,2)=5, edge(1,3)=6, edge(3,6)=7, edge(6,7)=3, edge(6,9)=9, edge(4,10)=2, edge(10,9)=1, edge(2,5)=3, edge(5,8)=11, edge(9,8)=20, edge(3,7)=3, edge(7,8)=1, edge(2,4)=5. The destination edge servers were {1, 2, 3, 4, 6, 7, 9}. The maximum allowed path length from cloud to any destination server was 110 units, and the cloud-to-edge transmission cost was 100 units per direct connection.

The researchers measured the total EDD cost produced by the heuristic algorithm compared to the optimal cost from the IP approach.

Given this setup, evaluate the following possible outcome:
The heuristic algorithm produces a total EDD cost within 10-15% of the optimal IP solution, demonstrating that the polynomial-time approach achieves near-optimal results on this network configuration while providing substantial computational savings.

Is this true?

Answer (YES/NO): NO